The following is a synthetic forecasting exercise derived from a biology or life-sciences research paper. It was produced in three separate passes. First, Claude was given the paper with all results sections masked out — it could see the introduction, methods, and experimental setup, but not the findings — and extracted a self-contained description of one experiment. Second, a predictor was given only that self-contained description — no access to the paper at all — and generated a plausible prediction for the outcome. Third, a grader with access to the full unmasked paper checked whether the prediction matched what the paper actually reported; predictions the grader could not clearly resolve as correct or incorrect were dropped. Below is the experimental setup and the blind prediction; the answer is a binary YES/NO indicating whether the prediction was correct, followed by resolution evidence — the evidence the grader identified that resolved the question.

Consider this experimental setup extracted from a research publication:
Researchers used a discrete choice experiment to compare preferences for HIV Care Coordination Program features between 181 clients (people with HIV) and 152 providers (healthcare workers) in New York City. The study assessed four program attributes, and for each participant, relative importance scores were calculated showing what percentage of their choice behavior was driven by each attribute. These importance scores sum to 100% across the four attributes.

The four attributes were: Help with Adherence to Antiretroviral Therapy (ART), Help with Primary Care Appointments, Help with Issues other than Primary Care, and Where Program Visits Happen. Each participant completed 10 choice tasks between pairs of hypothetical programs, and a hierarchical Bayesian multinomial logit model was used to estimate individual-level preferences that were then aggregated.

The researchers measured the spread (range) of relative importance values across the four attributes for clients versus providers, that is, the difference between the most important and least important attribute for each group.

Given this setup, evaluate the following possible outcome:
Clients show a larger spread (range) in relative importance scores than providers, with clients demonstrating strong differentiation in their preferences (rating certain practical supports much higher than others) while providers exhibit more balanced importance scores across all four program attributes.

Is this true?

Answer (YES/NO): YES